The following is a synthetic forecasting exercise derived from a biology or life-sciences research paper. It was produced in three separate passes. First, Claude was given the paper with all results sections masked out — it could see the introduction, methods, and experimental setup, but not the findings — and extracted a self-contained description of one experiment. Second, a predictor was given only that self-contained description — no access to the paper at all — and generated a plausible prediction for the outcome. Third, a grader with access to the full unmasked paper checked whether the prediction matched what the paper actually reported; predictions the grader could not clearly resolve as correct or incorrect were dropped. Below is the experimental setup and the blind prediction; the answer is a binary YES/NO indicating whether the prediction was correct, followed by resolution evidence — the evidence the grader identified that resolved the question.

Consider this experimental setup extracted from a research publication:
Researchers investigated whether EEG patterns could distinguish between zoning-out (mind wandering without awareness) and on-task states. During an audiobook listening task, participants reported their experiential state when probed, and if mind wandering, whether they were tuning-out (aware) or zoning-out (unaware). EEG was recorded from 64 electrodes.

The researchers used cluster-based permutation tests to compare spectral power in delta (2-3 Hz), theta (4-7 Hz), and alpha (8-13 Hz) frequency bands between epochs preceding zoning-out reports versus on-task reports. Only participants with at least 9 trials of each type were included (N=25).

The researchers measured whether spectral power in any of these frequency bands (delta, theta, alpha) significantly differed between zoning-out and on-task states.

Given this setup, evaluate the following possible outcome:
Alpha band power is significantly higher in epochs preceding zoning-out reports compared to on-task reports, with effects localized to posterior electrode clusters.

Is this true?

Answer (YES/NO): NO